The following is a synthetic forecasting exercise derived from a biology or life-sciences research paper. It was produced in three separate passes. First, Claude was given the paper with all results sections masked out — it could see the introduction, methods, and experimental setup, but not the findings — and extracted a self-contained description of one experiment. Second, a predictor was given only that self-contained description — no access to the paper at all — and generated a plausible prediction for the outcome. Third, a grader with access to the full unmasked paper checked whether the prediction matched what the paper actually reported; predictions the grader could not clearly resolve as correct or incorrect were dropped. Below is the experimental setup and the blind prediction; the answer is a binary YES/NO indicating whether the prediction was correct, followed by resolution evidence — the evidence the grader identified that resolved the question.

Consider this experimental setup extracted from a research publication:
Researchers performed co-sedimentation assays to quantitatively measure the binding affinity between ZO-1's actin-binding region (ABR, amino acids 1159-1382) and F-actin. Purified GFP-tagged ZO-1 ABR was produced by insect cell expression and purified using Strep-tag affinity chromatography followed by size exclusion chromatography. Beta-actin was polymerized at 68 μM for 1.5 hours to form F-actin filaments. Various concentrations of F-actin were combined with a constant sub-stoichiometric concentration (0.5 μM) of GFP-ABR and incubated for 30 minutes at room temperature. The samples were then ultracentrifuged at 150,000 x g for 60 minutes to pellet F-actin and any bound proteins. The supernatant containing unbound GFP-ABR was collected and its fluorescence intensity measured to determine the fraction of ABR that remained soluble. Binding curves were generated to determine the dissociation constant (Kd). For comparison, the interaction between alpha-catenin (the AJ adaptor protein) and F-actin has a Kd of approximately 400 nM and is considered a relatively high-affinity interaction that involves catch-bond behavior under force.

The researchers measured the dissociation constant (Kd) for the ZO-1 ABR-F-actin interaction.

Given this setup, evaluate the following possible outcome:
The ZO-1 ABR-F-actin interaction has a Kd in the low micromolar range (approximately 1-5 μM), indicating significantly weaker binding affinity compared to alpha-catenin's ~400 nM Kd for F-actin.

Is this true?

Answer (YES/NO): NO